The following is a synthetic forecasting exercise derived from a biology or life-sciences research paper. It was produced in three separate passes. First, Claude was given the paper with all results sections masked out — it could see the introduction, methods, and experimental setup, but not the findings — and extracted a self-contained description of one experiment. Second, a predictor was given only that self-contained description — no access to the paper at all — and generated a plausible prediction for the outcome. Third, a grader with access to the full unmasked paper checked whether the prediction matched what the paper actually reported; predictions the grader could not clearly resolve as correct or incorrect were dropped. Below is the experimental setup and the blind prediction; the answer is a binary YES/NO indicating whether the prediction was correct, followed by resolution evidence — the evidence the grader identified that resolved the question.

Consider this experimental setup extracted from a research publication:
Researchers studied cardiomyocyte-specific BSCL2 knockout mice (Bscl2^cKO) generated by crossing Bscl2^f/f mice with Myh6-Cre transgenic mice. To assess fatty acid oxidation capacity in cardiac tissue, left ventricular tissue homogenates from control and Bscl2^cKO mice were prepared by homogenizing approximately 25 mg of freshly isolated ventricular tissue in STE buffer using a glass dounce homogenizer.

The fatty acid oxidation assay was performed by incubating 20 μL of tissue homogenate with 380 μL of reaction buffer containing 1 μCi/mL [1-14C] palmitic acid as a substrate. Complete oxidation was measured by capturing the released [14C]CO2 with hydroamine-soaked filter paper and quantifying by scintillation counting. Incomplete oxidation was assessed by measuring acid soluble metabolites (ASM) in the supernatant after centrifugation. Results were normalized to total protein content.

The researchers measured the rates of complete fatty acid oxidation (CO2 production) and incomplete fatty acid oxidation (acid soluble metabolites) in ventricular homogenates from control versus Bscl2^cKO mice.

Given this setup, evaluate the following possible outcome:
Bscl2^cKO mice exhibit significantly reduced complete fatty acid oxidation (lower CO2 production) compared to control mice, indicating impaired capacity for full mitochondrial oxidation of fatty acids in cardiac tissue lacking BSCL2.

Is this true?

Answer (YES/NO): NO